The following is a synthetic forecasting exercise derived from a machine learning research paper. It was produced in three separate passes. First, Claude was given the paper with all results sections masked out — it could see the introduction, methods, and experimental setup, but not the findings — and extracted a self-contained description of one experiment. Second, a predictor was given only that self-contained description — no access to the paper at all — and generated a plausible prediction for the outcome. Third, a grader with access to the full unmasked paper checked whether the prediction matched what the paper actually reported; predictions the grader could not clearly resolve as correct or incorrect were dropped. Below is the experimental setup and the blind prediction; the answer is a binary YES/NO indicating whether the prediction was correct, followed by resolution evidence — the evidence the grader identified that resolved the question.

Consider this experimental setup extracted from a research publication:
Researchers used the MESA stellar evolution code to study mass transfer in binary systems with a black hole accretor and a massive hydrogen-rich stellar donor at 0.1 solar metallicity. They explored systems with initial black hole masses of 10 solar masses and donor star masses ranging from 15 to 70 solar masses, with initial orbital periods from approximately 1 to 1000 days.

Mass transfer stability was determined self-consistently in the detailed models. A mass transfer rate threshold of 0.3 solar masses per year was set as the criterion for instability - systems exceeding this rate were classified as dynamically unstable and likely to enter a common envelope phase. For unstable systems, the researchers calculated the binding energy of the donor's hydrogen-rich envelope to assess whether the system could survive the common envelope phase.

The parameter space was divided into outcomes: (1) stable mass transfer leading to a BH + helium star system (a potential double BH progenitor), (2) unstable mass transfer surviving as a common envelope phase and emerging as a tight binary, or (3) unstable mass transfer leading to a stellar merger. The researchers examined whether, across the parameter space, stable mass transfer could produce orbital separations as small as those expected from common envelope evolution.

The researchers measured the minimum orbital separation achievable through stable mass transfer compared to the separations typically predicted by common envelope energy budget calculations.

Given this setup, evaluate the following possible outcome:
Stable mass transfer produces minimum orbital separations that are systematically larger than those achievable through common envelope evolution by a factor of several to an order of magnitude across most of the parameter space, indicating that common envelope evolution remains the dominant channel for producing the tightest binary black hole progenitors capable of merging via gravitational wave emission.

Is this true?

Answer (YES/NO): YES